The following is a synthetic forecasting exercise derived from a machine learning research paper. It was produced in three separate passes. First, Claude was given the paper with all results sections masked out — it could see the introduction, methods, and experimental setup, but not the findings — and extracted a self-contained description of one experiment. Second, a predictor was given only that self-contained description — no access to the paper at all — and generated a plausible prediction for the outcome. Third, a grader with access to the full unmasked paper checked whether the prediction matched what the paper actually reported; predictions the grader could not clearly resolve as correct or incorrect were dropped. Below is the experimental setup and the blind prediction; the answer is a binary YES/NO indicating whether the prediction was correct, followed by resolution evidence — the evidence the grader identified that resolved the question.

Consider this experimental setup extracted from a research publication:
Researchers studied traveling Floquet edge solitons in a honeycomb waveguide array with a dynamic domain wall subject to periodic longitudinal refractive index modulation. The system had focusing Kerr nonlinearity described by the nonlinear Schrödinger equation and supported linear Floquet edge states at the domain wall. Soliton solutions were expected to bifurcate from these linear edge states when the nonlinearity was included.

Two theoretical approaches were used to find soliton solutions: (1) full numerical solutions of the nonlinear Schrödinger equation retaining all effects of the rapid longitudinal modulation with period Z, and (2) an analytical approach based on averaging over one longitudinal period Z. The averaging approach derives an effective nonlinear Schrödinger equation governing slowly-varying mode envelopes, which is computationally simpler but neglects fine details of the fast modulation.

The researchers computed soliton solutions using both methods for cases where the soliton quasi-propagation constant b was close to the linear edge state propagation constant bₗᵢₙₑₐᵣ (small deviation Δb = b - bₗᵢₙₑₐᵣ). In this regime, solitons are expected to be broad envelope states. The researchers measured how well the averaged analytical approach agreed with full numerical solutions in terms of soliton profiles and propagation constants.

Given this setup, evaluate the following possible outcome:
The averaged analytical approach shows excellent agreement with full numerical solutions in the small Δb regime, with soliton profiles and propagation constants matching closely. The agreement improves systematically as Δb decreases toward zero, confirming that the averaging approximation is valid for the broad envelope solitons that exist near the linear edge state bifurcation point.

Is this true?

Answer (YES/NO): YES